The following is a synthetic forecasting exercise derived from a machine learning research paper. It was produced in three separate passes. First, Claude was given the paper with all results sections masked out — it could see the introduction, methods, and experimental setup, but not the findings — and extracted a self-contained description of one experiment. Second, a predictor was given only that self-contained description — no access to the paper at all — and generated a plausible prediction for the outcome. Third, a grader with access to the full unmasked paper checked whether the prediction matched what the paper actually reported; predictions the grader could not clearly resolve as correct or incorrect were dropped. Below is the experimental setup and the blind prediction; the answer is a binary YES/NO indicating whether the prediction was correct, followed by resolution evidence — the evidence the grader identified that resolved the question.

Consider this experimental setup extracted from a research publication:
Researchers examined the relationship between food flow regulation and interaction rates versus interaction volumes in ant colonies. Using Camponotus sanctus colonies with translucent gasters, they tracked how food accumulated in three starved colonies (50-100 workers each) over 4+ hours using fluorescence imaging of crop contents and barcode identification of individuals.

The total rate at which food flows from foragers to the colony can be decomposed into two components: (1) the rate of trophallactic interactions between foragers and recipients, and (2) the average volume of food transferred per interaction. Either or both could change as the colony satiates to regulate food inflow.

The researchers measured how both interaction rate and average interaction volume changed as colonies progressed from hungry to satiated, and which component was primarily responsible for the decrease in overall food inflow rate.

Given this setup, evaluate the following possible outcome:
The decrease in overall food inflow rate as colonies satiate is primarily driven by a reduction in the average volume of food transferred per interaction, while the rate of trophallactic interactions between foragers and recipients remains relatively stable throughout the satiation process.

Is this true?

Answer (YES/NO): NO